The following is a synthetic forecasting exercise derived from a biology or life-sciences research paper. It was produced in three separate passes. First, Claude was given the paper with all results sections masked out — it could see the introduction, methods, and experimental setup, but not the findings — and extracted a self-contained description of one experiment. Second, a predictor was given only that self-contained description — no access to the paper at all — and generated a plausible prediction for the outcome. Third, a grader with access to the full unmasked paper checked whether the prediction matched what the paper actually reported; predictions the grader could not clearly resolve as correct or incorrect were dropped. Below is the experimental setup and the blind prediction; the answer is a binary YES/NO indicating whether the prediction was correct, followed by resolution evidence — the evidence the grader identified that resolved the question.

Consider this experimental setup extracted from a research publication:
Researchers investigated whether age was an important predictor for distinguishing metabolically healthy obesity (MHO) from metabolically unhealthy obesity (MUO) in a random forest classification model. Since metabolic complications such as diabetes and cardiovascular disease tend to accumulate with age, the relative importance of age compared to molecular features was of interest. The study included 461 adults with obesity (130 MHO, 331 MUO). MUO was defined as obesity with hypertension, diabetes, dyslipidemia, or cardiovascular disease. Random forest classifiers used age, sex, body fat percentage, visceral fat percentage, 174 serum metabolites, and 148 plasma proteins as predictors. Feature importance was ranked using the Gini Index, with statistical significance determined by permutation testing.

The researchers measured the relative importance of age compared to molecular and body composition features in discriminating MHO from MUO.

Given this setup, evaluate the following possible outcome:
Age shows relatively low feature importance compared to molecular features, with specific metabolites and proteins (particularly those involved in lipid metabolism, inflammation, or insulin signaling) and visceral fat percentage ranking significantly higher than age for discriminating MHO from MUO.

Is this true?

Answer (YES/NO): NO